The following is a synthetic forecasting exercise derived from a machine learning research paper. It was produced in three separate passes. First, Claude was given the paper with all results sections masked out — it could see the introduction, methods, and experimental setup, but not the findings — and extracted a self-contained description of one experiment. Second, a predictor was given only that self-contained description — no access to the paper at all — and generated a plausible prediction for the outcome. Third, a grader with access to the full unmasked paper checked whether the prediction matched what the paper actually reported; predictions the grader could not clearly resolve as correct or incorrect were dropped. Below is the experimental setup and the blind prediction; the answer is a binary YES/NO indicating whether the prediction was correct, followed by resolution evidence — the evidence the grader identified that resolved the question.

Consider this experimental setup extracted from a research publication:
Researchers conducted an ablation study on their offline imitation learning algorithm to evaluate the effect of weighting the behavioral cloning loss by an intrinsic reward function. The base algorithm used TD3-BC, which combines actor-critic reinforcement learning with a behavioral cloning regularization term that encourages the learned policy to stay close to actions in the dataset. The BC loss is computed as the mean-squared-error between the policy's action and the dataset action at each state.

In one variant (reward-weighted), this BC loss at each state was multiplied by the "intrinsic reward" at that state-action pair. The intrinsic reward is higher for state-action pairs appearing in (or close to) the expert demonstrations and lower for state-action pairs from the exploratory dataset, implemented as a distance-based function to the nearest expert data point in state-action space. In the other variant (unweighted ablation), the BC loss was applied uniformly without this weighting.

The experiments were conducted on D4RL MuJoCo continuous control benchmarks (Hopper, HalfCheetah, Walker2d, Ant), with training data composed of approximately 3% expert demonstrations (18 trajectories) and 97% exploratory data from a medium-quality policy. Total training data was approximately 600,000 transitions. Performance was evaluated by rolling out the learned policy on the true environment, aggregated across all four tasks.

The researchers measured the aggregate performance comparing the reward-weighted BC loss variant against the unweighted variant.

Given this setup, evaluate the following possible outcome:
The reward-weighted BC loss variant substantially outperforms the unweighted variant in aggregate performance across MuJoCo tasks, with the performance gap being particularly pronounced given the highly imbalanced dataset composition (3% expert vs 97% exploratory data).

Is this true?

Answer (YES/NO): NO